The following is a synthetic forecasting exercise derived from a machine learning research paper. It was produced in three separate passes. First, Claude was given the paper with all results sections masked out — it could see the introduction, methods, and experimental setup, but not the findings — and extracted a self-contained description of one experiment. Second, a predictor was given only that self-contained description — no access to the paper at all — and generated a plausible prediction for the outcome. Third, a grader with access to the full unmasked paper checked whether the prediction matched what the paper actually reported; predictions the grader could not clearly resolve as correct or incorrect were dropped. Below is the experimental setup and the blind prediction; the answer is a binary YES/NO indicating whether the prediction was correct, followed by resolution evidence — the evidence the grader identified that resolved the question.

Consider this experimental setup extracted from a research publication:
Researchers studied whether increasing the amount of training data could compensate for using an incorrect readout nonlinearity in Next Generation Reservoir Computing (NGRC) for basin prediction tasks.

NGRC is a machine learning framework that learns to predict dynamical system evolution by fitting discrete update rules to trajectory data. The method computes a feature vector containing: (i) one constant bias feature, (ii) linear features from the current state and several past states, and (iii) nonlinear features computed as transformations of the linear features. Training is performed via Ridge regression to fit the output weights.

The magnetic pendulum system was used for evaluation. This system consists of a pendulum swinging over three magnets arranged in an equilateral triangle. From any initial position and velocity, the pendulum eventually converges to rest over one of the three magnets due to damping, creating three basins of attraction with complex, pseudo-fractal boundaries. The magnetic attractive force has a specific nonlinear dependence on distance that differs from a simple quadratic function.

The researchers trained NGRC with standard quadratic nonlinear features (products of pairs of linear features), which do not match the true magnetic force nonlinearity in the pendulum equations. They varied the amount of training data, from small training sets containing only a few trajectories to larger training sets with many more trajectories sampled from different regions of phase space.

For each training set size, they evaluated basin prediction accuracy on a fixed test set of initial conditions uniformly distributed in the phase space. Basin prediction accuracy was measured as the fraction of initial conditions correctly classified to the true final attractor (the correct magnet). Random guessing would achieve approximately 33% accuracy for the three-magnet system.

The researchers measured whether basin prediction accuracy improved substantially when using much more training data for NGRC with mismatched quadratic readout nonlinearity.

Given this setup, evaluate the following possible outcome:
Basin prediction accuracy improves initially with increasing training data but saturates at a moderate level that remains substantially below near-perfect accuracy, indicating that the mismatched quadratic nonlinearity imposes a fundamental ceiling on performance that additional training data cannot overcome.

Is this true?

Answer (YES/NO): NO